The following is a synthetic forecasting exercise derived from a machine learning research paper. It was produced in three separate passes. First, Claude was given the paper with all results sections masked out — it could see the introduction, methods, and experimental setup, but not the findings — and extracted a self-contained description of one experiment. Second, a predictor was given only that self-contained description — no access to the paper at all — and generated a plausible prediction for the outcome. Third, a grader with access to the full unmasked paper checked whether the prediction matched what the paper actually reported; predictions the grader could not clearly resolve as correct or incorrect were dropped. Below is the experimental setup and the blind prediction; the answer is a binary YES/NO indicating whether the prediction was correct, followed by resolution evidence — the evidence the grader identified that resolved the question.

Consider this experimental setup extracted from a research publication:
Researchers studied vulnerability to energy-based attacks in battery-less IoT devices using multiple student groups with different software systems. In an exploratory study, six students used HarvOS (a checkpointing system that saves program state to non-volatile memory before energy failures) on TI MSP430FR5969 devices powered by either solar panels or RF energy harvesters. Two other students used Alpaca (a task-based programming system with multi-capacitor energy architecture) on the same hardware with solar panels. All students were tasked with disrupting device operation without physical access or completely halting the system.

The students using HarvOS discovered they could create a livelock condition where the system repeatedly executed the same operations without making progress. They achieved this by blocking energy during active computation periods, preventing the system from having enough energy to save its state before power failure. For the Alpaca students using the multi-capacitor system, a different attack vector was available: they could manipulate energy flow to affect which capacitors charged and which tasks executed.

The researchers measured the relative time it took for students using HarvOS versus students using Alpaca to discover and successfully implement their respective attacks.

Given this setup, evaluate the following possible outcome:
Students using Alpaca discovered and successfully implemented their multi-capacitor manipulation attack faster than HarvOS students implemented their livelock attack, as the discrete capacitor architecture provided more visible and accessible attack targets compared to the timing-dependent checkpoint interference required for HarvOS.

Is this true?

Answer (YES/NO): NO